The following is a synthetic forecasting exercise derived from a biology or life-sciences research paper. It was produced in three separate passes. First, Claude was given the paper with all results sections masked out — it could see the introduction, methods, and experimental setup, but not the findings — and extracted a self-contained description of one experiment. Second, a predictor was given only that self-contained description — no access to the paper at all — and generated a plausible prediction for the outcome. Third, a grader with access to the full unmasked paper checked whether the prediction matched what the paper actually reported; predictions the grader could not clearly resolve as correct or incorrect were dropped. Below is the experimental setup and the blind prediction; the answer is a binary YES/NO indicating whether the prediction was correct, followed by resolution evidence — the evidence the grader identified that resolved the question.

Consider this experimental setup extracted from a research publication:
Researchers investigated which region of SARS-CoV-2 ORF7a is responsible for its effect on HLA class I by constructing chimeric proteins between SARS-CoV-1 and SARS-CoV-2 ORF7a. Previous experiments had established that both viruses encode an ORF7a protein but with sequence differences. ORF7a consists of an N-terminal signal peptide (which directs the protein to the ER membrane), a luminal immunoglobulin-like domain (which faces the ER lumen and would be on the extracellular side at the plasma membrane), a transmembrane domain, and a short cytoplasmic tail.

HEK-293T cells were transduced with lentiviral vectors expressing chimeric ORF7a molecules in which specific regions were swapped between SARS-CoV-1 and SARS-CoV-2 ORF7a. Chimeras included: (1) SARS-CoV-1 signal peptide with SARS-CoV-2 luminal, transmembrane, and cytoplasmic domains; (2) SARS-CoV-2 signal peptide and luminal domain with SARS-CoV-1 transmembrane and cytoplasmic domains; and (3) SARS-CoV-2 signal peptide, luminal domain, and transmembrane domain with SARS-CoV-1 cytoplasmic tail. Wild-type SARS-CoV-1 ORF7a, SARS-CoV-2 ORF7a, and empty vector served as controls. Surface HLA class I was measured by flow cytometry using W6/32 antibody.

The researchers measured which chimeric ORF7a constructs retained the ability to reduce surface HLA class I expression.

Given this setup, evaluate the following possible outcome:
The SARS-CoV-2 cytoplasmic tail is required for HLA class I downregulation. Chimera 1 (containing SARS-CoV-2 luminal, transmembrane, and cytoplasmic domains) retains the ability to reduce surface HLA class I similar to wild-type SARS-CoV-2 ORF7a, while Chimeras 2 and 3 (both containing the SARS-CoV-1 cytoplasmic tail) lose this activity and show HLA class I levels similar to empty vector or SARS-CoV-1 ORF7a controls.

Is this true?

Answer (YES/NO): NO